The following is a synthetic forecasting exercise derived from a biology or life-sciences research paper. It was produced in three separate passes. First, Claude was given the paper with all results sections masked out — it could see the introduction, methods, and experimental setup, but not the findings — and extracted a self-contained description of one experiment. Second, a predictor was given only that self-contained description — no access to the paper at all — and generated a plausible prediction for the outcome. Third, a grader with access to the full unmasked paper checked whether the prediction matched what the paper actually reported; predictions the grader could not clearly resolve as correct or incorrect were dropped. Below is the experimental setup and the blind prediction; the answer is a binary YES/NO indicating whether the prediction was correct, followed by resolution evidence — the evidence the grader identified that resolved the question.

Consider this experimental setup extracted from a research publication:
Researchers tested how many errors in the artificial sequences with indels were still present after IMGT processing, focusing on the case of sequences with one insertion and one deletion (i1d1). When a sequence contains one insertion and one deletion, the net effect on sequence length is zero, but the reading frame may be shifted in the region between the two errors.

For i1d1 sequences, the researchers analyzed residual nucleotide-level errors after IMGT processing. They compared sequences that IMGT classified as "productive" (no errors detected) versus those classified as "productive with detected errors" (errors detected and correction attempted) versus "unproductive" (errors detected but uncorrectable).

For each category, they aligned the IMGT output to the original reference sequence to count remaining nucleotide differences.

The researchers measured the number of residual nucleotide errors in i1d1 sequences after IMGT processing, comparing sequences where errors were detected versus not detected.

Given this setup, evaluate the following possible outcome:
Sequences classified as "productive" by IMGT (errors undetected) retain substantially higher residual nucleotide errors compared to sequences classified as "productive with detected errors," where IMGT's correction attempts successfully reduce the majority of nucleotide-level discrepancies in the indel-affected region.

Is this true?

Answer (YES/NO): NO